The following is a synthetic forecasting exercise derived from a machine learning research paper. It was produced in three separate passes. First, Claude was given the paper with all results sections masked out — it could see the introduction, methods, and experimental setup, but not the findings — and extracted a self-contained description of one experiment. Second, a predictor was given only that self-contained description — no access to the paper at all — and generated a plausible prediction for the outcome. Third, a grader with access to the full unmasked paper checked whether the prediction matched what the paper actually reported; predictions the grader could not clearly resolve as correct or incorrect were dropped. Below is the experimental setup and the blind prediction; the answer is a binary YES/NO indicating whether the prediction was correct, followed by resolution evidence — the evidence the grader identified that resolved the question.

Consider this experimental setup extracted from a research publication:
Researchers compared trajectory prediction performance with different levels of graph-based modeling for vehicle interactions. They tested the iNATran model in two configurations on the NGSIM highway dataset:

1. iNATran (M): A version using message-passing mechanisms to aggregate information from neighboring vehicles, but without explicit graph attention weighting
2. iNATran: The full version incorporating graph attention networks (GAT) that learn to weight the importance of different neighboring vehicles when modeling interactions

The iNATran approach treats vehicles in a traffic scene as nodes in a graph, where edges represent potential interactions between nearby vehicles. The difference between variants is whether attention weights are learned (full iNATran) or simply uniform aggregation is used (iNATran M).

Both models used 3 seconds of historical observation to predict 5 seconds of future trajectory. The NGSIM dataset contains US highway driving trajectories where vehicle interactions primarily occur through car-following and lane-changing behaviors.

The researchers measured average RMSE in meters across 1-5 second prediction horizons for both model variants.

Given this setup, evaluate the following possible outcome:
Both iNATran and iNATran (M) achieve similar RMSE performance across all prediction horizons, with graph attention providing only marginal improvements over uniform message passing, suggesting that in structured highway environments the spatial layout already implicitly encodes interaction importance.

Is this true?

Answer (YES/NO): NO